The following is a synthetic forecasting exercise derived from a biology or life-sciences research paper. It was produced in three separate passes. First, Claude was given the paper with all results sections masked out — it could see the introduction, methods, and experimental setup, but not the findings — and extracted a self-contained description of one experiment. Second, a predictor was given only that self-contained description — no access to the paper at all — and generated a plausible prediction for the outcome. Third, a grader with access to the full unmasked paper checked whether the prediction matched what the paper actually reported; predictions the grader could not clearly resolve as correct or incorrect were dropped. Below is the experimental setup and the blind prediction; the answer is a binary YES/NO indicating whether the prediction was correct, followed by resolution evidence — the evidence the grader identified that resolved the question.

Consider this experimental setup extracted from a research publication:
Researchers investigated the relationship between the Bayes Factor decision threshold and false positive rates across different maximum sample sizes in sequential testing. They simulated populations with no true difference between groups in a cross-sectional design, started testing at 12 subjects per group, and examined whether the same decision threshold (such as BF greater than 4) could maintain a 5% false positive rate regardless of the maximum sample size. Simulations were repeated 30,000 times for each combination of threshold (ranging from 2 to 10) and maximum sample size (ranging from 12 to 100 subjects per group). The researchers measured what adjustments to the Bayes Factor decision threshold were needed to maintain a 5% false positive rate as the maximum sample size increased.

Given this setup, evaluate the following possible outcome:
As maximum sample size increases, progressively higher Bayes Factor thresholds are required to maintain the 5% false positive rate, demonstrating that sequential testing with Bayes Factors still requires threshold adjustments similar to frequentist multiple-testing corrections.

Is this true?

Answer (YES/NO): YES